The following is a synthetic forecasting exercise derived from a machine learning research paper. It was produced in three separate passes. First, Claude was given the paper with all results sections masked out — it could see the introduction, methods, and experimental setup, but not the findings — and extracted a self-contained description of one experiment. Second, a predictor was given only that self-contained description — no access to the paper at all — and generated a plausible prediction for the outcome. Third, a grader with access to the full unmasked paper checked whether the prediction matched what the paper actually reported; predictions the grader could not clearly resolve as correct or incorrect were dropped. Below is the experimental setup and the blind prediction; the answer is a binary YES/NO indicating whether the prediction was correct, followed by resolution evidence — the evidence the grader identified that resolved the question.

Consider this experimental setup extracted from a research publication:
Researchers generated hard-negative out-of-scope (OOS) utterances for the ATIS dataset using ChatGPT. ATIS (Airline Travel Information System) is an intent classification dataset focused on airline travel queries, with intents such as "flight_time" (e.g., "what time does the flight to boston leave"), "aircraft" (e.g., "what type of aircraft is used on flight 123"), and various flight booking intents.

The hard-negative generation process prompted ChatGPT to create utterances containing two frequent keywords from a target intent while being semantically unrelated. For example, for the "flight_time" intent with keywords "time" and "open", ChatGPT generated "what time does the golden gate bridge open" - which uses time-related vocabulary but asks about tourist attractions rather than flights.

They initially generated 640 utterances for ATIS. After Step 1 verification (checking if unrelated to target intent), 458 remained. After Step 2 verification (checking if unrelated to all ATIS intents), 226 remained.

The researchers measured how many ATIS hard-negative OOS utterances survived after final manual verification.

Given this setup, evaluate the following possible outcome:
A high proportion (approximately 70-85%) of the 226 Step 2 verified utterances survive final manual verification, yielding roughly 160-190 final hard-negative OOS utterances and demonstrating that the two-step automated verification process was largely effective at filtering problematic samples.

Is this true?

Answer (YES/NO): NO